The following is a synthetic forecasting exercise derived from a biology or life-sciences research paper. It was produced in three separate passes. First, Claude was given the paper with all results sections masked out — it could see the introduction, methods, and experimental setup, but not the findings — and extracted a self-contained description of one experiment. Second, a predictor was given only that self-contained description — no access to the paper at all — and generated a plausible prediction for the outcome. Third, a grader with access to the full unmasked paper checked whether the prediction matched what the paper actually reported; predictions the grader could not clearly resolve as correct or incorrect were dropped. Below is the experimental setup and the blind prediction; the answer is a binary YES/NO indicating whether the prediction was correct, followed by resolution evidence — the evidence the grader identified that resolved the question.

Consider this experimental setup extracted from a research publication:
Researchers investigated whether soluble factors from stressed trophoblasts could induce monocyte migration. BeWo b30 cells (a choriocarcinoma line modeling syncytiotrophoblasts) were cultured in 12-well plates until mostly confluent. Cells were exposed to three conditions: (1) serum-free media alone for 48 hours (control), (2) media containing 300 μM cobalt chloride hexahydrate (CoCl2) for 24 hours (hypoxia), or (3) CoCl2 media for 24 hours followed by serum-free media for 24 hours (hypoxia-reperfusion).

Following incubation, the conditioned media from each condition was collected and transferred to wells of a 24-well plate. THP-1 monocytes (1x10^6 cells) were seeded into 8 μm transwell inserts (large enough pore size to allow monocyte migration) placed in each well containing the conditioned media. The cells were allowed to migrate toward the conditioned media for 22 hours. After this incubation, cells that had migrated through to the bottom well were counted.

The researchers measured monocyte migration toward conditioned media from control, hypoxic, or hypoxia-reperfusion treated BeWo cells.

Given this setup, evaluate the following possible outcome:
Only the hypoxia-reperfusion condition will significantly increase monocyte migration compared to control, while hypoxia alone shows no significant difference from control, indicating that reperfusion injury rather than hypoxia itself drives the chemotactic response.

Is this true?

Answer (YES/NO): NO